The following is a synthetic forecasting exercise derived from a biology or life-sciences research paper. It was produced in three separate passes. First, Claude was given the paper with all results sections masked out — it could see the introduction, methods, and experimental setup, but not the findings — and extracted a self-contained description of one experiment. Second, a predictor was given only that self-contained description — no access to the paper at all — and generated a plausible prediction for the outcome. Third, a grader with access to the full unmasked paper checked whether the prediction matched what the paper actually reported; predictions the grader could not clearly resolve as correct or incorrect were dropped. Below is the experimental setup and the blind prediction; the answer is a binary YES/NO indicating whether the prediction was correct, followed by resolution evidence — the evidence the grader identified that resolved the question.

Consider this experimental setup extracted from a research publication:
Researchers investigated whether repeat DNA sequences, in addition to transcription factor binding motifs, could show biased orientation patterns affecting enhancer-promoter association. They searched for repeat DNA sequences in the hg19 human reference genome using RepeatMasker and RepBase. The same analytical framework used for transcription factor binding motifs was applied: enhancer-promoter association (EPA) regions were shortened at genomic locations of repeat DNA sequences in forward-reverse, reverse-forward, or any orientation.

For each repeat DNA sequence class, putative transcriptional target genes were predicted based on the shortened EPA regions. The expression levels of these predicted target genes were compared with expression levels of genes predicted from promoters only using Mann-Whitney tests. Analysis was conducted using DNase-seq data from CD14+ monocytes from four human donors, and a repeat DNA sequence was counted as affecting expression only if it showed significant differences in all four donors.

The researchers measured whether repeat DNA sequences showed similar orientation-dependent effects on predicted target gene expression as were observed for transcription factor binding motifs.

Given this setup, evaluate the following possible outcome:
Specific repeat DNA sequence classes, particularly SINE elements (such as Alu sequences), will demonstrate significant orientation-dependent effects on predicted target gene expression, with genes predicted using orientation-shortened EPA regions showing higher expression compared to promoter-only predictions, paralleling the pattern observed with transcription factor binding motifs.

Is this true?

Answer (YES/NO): NO